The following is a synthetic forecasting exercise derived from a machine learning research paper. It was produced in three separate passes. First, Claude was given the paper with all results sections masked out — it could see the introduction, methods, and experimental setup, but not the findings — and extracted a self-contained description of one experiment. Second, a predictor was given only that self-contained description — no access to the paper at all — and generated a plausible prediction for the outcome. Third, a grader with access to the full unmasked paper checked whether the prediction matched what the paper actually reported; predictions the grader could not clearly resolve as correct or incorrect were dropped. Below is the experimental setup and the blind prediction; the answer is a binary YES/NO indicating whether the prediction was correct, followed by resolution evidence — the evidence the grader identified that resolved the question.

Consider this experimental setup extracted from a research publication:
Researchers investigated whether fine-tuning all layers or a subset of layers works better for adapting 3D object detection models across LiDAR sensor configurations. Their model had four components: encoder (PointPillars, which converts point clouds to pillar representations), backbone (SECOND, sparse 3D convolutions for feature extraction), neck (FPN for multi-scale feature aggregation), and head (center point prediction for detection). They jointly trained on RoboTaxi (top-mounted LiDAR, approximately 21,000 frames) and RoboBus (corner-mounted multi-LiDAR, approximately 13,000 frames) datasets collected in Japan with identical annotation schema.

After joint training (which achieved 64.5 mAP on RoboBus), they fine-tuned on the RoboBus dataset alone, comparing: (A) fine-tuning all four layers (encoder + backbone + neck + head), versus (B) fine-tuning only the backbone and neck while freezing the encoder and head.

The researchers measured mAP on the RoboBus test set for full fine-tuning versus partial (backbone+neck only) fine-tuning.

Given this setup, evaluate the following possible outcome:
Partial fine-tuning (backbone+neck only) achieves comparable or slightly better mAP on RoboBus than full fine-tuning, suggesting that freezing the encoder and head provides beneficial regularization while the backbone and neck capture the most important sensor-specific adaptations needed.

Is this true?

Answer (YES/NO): YES